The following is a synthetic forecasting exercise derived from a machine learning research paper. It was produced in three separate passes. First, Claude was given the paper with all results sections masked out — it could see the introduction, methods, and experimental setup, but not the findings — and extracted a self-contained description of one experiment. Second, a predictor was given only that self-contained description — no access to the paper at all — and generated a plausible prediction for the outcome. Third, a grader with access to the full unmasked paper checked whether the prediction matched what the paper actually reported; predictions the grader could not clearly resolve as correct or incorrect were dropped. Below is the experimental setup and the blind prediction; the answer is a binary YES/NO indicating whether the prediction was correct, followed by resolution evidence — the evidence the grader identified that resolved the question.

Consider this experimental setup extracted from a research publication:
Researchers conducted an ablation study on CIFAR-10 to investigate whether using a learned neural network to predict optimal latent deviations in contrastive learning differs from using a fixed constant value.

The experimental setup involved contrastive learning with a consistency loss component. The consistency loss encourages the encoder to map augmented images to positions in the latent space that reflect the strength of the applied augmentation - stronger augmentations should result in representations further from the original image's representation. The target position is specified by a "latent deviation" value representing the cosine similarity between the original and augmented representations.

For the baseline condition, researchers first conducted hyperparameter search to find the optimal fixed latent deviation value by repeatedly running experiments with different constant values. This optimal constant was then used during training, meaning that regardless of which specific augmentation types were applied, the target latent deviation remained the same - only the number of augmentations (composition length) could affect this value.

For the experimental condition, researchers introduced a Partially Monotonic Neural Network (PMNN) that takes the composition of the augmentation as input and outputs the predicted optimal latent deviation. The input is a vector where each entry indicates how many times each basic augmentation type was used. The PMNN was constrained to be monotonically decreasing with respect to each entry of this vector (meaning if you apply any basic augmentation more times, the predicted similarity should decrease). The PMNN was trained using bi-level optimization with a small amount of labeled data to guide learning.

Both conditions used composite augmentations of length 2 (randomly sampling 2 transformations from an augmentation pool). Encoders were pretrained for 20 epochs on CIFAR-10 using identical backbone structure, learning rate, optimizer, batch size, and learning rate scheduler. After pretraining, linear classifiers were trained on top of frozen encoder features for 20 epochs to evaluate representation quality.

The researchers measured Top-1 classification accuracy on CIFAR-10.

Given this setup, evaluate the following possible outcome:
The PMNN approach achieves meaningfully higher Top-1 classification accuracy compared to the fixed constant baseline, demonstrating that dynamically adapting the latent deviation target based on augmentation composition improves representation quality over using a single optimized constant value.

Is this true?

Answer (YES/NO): YES